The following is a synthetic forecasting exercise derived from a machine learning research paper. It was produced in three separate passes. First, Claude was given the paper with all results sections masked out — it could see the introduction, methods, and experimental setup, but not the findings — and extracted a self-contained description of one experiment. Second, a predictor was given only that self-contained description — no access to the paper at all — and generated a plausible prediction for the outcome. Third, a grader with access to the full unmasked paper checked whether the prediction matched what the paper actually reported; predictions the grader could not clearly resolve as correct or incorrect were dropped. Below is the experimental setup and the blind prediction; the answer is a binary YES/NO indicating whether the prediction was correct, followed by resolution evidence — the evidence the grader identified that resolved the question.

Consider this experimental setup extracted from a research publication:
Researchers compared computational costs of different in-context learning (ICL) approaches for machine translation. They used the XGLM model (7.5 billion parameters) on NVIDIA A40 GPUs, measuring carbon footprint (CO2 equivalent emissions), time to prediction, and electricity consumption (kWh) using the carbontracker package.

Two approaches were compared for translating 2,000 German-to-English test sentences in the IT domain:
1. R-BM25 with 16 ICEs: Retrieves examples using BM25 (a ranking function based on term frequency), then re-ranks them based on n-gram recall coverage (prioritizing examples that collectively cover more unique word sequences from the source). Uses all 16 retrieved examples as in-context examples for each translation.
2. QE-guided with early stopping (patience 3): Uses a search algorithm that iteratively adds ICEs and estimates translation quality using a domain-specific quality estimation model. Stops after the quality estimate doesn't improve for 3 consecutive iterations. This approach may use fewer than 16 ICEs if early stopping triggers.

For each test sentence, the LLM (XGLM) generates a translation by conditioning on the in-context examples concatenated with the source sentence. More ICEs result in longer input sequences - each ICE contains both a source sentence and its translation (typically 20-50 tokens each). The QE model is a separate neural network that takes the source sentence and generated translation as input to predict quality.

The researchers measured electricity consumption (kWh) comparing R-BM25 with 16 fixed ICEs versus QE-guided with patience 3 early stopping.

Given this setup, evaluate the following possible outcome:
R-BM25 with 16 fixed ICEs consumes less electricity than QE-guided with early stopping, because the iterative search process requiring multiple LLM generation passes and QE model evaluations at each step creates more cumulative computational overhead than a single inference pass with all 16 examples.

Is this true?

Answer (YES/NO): YES